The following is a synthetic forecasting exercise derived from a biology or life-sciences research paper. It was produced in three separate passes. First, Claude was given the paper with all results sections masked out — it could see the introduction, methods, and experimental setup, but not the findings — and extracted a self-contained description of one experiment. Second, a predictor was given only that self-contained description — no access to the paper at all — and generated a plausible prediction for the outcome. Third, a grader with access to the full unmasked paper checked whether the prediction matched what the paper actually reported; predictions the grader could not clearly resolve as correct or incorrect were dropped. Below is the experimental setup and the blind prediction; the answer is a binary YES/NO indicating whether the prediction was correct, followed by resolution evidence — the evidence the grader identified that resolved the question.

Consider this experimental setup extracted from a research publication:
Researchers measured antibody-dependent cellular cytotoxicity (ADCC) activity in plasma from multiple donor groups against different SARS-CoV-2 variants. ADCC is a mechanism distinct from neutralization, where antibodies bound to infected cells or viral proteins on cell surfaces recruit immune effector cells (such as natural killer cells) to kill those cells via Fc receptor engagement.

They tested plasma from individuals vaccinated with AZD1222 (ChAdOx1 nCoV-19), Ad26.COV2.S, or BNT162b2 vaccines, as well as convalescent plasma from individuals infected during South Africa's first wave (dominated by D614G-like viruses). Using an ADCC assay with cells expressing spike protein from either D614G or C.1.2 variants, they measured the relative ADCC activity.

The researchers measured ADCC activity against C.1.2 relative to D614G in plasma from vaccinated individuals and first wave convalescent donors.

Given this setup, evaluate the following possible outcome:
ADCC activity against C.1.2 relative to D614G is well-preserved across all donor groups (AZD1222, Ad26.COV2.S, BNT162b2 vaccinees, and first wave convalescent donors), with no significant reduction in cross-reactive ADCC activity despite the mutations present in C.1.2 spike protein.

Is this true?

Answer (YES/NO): NO